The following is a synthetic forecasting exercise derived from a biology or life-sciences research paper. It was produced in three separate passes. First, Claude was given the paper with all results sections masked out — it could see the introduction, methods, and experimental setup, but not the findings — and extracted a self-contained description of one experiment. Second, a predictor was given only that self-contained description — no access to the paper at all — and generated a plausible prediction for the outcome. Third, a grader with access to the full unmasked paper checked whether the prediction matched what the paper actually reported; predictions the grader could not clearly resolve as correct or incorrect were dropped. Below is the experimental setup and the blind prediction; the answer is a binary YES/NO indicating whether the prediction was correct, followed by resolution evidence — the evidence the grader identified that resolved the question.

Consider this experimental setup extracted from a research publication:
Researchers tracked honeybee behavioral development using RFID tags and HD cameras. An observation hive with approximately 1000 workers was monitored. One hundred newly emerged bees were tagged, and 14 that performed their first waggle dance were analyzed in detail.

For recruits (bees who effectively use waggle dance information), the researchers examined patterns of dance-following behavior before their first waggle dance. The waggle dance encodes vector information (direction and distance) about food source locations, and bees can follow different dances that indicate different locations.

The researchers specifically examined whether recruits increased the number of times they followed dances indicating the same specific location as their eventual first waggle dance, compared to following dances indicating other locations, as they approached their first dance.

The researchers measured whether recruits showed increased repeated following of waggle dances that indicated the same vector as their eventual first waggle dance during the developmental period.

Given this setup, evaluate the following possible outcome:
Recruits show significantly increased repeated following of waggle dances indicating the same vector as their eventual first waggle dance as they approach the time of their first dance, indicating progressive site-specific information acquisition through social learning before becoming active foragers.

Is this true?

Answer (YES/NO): YES